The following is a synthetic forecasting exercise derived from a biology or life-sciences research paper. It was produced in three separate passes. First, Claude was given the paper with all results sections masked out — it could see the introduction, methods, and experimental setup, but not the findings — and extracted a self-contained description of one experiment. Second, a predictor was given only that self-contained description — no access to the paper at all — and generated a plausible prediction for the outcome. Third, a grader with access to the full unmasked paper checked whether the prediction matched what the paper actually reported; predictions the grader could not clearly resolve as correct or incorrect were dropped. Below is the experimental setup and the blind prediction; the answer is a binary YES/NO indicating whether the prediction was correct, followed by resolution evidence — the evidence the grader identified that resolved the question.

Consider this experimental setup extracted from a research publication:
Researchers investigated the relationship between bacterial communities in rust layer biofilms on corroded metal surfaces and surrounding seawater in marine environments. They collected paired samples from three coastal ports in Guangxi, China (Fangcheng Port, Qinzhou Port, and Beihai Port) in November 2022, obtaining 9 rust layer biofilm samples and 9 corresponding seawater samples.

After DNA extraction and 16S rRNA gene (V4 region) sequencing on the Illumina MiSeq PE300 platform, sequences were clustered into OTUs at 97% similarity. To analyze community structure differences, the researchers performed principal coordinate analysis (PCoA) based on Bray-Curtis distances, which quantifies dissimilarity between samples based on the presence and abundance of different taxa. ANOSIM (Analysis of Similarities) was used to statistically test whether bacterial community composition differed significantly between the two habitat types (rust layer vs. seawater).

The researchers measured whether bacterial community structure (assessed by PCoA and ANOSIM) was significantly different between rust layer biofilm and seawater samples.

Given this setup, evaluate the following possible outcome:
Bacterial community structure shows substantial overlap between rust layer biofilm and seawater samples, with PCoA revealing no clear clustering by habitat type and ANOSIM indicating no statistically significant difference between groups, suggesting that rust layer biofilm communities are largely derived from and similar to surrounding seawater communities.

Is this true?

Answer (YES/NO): NO